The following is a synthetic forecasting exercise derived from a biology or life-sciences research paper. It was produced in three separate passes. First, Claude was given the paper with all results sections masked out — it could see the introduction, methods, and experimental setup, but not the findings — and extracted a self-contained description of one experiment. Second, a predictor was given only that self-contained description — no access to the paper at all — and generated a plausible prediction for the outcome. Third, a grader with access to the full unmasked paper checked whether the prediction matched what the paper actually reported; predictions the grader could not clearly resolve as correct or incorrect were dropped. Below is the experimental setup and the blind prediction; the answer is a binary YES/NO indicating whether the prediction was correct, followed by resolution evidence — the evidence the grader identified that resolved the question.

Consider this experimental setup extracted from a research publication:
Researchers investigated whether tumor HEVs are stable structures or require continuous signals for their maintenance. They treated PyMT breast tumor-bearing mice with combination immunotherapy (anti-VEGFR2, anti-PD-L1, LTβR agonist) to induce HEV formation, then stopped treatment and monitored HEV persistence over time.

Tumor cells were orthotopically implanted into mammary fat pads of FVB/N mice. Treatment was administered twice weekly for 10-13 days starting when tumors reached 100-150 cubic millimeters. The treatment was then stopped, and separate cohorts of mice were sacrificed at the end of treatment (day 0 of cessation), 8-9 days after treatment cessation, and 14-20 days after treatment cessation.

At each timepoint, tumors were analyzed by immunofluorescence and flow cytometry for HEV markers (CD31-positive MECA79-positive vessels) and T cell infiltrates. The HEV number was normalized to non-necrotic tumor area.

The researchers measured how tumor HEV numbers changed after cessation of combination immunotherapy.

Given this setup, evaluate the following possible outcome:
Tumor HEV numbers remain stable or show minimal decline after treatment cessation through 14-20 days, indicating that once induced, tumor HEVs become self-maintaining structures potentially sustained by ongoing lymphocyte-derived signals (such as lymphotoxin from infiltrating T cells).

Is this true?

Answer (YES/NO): NO